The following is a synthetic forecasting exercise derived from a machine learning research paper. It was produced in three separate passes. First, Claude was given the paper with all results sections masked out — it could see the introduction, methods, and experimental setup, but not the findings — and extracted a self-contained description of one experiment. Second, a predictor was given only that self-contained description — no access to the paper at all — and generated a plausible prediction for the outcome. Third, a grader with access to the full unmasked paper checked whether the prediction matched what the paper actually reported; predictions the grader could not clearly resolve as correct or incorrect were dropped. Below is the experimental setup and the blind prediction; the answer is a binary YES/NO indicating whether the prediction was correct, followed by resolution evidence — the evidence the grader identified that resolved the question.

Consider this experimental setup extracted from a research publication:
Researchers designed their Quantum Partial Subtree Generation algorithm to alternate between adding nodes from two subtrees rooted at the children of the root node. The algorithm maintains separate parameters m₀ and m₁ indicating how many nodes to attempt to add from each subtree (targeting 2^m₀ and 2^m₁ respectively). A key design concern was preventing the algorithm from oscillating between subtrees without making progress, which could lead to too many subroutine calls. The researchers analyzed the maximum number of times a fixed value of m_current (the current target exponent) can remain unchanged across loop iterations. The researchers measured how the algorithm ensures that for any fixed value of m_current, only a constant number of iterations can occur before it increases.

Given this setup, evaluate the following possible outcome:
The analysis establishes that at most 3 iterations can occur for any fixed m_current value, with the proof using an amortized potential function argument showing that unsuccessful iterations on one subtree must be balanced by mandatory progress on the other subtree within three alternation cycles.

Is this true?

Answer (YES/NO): NO